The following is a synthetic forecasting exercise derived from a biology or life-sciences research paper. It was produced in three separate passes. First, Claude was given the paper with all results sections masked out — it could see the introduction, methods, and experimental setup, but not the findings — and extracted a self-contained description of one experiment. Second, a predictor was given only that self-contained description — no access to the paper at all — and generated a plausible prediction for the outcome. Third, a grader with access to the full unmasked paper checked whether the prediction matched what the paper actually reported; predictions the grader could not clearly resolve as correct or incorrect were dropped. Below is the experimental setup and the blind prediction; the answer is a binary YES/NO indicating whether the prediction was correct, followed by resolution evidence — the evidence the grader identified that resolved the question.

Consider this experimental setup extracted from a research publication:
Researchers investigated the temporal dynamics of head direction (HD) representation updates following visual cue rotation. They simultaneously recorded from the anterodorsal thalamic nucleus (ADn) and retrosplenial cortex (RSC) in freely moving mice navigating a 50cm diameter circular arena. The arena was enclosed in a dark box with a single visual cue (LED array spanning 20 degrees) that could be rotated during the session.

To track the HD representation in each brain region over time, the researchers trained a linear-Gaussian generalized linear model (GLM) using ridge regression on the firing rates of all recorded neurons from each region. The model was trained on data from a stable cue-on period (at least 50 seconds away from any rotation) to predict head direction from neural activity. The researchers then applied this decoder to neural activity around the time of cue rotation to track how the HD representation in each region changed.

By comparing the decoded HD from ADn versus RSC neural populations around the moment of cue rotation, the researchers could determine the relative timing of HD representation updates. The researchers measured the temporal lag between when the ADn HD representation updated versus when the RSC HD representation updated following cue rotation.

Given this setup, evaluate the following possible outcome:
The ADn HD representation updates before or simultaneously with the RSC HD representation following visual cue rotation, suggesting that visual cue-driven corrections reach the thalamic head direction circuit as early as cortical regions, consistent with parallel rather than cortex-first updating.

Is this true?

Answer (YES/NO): YES